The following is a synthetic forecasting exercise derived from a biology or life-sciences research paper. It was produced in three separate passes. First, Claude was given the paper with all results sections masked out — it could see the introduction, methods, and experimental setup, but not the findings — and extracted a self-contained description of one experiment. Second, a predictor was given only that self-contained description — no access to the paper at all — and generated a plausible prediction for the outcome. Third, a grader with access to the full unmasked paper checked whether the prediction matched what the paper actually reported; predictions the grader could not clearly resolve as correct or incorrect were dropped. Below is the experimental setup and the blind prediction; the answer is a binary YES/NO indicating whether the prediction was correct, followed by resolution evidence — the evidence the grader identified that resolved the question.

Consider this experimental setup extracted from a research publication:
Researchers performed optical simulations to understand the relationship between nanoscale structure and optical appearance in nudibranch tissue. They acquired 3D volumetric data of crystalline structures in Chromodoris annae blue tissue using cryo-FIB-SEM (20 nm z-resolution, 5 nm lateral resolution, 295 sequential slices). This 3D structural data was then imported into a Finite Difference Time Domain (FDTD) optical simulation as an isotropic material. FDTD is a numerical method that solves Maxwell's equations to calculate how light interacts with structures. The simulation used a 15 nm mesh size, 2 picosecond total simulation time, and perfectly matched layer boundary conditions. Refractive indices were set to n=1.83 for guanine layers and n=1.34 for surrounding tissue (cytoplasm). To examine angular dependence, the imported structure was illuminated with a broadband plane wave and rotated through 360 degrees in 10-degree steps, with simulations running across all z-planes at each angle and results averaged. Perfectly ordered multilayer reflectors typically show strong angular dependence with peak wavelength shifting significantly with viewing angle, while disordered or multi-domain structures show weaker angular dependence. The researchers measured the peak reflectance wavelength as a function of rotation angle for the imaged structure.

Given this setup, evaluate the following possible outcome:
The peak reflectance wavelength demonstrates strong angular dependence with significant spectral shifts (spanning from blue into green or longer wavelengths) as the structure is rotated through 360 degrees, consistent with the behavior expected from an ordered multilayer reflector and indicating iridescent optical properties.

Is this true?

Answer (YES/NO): NO